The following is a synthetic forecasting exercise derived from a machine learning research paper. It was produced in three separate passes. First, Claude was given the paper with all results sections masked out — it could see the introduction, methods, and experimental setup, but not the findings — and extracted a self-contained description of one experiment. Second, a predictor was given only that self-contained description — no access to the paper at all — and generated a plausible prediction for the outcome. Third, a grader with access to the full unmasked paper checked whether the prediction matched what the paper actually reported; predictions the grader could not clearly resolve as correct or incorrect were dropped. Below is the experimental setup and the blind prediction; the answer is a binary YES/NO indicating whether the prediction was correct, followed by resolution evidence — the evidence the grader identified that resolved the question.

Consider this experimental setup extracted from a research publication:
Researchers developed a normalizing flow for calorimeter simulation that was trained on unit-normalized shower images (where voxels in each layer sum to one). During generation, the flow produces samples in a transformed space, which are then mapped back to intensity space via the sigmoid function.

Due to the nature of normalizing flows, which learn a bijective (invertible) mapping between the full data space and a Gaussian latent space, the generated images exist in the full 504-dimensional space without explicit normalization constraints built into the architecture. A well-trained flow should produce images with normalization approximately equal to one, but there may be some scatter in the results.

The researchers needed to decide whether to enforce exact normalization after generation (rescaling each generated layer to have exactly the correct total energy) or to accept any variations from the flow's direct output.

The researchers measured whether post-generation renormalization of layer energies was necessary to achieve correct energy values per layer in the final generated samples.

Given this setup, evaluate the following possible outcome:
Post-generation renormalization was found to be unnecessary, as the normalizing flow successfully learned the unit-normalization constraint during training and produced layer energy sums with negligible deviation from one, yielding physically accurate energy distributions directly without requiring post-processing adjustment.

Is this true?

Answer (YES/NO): NO